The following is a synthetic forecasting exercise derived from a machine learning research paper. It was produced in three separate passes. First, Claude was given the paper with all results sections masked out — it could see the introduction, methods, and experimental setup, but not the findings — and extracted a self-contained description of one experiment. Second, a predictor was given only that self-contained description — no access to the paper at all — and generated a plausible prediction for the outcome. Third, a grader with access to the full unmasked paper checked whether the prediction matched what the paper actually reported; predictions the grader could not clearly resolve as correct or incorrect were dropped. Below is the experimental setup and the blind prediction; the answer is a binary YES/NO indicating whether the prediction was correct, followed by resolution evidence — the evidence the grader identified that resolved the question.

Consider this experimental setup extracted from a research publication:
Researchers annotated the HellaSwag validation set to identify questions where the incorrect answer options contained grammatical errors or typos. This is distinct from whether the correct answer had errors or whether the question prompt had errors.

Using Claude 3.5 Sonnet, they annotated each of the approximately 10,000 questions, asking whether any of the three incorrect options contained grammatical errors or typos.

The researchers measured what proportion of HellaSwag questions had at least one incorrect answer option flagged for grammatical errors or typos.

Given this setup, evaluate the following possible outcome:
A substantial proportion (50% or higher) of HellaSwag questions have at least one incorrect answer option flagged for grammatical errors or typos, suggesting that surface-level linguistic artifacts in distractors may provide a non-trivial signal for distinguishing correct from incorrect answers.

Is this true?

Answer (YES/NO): NO